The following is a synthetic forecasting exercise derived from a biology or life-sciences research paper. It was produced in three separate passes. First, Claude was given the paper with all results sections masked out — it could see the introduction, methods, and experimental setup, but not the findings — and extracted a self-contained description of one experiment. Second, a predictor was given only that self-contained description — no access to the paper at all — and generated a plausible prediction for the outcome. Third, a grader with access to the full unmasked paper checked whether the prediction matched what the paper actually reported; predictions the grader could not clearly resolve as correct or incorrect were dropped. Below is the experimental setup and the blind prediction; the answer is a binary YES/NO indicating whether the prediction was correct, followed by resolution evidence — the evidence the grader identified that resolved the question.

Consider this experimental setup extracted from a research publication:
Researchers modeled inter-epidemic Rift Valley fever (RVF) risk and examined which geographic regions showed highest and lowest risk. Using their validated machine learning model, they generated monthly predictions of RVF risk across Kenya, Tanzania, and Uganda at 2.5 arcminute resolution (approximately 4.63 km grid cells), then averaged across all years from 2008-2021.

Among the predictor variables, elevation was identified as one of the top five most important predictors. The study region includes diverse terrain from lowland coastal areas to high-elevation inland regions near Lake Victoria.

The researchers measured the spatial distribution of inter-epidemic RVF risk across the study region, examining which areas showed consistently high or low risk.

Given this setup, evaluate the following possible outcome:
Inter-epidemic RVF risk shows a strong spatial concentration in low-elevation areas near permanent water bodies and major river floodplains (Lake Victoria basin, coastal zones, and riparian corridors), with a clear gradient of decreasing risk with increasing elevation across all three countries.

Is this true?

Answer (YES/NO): NO